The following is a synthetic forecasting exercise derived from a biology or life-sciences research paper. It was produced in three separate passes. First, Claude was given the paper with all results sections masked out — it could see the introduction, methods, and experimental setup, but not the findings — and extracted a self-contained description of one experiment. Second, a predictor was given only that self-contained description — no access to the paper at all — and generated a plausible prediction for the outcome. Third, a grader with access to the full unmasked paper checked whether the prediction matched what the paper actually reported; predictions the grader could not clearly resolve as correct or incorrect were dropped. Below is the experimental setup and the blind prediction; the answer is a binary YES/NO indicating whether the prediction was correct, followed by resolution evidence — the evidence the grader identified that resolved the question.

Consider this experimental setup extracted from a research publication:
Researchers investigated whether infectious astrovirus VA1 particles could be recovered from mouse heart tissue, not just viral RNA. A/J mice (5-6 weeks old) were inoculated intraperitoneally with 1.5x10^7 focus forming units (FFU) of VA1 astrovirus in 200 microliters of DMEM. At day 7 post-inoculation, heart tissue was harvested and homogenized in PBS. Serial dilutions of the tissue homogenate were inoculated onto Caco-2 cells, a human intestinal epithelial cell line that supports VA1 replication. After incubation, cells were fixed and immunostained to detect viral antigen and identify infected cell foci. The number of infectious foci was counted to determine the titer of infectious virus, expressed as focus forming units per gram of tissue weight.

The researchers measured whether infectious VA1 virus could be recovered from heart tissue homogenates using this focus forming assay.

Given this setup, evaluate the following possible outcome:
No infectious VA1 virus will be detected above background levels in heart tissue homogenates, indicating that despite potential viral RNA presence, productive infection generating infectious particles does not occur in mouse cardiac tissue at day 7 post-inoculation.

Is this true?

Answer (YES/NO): NO